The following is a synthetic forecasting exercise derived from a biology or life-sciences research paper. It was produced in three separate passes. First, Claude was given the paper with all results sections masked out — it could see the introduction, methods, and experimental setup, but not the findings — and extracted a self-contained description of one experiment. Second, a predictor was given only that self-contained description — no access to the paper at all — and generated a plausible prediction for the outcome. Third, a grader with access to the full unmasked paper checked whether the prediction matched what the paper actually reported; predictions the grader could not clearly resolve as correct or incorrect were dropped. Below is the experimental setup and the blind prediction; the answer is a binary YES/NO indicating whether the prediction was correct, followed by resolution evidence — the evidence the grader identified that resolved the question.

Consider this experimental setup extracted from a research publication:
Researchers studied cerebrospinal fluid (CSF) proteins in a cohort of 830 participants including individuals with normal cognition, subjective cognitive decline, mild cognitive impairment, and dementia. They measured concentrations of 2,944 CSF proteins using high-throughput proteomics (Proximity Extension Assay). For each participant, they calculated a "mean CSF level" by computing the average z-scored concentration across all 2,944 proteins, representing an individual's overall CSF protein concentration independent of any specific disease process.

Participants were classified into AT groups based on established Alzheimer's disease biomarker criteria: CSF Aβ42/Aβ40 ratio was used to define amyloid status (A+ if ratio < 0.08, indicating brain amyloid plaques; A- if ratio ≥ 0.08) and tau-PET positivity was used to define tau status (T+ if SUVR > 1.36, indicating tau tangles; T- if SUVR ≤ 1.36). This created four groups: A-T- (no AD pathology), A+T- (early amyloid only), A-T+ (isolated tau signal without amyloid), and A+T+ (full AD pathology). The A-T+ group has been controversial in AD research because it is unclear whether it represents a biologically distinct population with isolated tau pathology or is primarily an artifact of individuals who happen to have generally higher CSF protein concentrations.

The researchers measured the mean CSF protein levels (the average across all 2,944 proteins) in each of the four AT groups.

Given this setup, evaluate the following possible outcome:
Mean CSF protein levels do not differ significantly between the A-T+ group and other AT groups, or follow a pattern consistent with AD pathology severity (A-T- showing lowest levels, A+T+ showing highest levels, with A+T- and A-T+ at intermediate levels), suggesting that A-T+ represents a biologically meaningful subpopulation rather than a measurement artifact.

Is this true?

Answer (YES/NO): NO